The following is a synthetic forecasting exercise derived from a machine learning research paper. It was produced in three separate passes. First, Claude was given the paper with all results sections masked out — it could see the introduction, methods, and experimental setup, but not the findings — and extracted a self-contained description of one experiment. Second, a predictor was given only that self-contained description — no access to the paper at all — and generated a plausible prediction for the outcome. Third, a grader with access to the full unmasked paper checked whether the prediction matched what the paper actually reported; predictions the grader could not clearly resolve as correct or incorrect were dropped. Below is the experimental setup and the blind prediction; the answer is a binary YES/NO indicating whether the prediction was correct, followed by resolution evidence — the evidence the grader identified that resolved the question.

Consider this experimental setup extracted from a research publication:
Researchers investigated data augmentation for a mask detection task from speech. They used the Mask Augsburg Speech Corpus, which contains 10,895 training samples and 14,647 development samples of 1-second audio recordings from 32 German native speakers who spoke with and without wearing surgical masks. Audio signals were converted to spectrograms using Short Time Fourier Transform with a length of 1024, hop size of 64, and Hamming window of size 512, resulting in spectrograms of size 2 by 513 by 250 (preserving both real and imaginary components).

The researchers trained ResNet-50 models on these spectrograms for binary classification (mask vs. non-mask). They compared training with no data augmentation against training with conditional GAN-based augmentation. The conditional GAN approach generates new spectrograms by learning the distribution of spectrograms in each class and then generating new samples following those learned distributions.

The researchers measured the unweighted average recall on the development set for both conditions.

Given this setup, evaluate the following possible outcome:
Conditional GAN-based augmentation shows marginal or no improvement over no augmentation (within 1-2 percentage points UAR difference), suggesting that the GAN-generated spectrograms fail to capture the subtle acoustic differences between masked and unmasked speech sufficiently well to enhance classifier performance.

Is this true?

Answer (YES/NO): NO